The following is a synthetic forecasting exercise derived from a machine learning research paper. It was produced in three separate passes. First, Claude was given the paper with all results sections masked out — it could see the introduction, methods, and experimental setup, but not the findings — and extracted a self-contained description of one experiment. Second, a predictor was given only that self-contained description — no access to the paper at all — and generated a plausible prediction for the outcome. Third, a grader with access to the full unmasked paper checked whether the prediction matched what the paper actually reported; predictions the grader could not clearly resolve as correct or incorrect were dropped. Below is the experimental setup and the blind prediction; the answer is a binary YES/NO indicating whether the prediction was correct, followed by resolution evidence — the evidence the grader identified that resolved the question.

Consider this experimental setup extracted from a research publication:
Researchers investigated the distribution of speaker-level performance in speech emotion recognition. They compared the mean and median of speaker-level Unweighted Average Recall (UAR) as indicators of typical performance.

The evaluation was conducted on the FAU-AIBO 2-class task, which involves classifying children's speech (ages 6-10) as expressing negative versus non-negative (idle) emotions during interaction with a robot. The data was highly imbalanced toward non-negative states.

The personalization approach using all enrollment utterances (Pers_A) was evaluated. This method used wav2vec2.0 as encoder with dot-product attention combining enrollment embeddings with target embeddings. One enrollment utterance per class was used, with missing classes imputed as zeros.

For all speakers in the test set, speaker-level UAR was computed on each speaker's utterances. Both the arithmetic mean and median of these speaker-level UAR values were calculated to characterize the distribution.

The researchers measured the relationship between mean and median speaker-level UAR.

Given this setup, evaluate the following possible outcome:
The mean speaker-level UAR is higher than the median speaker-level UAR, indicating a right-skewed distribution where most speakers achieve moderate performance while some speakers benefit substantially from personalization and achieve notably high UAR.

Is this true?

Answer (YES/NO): NO